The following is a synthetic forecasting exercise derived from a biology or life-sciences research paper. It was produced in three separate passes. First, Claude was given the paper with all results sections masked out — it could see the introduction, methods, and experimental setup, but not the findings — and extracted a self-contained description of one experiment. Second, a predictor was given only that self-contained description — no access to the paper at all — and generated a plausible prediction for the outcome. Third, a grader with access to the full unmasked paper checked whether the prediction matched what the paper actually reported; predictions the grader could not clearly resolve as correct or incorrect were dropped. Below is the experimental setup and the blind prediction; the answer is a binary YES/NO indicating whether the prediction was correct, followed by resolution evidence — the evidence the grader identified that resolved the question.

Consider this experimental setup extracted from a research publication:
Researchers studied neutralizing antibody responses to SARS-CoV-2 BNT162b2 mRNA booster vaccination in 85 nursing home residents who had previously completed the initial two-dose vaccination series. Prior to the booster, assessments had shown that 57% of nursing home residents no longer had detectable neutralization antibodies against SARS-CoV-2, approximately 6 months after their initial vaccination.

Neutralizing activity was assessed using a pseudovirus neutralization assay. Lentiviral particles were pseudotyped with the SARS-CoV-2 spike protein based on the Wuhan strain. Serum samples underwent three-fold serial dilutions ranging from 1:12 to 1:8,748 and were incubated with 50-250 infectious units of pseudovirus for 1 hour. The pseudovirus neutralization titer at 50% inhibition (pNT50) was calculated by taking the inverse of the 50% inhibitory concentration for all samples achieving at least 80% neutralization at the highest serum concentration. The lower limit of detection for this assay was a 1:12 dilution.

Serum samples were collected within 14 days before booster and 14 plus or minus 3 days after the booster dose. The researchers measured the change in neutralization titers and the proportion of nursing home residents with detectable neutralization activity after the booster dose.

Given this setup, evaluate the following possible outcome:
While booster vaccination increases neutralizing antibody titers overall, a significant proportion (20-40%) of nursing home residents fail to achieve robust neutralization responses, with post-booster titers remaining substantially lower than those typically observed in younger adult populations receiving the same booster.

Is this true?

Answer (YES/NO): NO